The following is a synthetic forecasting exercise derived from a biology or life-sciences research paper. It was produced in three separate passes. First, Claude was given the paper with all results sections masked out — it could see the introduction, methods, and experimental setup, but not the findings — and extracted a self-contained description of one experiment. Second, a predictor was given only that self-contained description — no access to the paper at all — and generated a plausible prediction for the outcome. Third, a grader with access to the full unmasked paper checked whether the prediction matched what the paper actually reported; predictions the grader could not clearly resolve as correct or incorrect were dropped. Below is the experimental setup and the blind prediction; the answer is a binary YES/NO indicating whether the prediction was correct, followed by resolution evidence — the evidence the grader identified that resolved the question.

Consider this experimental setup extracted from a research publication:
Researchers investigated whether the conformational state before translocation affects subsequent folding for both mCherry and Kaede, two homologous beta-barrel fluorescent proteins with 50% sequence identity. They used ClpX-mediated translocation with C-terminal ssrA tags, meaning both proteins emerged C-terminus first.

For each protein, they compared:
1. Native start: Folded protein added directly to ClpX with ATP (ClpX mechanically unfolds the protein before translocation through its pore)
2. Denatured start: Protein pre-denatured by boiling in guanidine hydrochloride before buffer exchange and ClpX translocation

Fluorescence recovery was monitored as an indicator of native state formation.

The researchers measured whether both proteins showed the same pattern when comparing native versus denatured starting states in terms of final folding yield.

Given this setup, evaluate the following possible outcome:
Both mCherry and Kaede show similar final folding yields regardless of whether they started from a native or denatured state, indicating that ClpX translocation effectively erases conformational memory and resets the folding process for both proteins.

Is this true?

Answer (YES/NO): NO